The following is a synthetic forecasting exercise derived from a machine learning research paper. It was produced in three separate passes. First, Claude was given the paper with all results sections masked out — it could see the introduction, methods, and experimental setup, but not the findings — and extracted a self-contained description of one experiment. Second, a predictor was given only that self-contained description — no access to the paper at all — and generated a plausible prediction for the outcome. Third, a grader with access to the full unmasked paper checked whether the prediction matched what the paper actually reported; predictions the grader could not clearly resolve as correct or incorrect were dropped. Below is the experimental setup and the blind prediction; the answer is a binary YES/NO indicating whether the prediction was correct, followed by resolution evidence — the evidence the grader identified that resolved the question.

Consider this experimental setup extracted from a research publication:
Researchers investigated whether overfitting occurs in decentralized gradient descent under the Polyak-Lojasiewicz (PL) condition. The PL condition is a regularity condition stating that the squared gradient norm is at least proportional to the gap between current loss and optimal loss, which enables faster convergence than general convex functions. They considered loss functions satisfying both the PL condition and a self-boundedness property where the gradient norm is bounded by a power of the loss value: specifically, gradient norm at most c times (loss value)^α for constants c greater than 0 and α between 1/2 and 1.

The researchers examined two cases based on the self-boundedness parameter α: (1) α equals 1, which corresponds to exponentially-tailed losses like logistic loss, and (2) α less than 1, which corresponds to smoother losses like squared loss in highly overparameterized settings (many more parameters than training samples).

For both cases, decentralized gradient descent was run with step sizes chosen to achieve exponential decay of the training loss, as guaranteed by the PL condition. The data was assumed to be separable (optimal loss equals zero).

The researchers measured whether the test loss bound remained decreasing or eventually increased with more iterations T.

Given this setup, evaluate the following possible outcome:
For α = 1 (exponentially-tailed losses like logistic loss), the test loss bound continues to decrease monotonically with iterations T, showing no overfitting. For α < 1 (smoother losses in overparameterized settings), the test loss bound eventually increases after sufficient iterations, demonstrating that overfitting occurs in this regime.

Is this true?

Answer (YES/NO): YES